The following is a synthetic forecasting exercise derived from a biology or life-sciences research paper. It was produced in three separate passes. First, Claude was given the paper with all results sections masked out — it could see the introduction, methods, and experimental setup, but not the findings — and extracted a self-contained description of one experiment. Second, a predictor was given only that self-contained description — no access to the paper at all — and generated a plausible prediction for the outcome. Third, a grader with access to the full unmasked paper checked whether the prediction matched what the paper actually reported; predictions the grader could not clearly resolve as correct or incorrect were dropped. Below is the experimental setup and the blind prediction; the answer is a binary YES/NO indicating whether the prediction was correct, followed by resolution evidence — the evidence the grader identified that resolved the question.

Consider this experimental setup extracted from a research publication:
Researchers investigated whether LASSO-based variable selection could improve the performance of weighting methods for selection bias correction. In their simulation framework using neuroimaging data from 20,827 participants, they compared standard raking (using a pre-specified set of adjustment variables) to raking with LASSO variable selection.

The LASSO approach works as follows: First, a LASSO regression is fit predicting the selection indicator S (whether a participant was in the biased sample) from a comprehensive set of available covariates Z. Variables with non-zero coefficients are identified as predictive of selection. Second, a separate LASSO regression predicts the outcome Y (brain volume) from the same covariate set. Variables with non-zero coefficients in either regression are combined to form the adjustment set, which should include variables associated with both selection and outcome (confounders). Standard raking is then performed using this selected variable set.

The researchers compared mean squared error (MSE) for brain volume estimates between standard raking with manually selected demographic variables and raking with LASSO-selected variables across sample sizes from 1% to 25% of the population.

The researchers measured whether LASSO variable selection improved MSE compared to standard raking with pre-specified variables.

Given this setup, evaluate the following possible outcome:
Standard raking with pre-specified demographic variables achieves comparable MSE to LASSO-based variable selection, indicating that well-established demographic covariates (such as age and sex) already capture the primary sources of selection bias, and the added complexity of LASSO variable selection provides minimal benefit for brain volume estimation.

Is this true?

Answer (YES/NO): NO